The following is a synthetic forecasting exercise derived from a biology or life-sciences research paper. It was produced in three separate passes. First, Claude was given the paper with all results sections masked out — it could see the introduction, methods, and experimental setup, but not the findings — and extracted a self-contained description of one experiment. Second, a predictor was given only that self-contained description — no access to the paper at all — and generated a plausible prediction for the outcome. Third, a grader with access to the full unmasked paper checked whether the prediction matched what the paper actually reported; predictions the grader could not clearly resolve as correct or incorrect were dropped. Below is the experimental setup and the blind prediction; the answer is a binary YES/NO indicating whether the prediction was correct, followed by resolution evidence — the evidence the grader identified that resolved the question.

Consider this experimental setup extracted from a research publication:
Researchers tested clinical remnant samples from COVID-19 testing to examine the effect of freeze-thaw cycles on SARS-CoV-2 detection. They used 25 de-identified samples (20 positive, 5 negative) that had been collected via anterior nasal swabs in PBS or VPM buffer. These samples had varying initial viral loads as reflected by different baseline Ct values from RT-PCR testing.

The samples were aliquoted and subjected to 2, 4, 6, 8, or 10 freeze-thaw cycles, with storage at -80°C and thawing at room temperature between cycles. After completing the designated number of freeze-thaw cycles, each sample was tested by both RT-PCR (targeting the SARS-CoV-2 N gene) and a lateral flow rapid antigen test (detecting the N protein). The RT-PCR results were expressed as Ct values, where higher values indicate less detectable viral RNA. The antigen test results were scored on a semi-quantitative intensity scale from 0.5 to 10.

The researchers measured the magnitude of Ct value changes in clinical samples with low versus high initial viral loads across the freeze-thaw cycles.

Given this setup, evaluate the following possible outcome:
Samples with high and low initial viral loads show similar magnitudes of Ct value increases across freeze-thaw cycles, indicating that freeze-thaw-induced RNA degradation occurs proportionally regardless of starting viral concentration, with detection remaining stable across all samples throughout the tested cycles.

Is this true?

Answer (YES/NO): NO